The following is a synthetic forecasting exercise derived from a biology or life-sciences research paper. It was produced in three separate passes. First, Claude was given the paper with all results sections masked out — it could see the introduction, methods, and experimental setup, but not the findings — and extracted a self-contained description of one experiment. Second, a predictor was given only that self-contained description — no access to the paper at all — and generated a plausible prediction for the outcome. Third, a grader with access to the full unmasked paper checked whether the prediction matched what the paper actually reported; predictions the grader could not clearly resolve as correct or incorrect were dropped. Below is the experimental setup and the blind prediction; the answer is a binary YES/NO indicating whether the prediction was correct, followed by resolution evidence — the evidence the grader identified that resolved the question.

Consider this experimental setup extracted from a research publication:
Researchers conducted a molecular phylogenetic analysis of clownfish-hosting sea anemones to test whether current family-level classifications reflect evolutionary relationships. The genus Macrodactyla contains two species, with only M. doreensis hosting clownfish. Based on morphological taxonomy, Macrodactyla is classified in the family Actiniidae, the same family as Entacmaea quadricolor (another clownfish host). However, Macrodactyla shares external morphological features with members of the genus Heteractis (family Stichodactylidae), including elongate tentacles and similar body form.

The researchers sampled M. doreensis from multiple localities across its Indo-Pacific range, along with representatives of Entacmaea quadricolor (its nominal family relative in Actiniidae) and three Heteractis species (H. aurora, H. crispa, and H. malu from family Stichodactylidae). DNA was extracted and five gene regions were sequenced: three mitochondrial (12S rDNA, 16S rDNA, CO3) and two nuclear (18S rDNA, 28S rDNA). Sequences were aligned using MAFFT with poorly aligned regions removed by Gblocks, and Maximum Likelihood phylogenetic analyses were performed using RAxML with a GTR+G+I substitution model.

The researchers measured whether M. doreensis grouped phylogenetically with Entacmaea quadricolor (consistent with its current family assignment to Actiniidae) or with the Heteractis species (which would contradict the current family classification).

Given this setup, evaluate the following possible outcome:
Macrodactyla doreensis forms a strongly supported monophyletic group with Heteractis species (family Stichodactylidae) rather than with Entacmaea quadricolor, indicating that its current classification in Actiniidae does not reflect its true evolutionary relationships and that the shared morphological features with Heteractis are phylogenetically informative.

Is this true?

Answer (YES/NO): NO